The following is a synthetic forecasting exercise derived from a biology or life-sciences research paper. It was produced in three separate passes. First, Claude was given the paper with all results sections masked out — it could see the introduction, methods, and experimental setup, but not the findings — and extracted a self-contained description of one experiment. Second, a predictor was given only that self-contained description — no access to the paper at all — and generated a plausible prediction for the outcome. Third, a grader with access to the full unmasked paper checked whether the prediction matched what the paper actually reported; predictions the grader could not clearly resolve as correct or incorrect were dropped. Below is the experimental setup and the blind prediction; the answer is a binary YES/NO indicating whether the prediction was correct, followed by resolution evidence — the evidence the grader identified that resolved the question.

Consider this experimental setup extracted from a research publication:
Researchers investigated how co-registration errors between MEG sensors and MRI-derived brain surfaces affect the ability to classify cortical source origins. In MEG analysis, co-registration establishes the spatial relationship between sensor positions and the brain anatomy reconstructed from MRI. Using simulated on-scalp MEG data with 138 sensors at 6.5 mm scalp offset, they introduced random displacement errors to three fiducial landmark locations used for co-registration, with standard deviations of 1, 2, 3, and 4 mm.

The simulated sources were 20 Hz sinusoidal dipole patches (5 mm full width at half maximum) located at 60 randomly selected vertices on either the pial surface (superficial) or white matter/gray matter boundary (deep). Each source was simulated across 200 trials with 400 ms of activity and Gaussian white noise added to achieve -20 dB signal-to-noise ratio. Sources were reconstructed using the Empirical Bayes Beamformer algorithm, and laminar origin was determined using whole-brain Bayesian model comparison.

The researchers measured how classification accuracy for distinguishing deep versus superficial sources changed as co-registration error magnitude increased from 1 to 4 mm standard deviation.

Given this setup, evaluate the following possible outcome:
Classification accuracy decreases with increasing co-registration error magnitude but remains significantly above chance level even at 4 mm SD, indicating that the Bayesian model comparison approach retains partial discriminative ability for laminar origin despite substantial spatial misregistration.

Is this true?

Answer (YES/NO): NO